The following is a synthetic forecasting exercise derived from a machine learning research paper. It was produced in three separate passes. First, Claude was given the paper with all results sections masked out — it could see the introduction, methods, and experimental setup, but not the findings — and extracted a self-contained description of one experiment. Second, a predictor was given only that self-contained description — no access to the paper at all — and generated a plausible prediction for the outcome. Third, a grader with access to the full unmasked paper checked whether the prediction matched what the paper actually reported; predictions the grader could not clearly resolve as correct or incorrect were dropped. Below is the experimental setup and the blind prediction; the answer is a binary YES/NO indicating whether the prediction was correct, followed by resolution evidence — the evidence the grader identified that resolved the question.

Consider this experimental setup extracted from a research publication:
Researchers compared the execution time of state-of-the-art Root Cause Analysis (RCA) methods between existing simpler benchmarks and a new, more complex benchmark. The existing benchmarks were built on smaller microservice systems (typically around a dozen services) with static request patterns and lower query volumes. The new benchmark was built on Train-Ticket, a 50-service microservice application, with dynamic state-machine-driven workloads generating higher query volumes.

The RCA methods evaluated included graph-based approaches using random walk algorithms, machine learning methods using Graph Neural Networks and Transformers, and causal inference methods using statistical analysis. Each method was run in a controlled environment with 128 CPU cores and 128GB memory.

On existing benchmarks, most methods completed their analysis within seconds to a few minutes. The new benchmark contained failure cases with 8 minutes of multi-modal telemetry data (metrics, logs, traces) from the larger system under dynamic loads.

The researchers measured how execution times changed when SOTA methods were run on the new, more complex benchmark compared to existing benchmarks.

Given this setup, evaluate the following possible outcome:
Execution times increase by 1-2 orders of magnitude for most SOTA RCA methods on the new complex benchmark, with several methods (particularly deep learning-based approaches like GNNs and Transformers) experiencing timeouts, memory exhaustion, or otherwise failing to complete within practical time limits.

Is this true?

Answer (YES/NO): NO